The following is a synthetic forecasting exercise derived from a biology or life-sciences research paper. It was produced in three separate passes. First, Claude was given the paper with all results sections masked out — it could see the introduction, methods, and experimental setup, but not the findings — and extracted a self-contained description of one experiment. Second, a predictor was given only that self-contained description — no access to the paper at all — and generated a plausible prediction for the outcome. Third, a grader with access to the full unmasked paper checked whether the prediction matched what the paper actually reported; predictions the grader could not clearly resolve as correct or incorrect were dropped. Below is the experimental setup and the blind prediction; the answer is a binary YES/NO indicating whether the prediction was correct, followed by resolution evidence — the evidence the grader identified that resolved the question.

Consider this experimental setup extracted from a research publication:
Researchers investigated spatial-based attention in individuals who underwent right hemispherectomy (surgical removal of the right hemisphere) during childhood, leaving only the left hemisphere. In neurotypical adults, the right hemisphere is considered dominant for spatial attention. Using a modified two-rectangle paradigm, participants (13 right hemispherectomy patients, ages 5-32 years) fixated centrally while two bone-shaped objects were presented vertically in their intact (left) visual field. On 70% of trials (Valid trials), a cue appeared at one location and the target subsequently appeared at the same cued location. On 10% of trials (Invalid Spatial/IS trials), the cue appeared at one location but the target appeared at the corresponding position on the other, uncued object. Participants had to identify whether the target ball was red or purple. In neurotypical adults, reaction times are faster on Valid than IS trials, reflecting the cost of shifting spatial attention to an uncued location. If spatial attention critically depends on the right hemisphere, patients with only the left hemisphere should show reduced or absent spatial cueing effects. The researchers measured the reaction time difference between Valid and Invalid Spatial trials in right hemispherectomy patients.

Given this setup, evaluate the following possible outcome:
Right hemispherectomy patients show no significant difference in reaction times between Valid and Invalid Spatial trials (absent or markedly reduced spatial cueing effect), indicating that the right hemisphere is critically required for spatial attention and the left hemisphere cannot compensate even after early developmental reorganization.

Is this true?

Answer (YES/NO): NO